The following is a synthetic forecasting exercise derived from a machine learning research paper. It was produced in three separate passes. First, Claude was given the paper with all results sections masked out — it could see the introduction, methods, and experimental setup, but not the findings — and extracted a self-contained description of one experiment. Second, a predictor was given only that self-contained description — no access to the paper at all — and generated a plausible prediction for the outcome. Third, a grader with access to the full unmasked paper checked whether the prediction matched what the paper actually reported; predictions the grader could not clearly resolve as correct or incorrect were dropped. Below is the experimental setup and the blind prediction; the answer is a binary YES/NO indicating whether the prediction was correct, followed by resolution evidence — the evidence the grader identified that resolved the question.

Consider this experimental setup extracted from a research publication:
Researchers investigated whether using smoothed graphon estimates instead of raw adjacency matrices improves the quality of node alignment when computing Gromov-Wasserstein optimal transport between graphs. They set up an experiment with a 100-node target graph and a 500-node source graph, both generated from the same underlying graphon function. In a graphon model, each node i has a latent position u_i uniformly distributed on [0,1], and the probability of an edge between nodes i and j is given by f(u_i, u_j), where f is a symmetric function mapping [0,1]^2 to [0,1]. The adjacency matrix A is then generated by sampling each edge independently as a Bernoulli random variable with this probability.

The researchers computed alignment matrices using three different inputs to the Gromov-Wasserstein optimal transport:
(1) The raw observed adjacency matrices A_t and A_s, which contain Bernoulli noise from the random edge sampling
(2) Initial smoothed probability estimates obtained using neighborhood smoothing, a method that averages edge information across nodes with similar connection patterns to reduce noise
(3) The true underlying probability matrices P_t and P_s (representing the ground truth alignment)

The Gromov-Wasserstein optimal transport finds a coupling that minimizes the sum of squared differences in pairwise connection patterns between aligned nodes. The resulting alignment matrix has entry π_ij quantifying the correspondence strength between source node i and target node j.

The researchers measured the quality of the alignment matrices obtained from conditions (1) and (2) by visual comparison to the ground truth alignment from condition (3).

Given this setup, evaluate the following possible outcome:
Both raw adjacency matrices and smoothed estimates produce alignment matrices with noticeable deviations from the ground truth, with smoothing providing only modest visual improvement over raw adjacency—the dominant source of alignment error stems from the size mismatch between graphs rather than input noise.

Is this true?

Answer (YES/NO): NO